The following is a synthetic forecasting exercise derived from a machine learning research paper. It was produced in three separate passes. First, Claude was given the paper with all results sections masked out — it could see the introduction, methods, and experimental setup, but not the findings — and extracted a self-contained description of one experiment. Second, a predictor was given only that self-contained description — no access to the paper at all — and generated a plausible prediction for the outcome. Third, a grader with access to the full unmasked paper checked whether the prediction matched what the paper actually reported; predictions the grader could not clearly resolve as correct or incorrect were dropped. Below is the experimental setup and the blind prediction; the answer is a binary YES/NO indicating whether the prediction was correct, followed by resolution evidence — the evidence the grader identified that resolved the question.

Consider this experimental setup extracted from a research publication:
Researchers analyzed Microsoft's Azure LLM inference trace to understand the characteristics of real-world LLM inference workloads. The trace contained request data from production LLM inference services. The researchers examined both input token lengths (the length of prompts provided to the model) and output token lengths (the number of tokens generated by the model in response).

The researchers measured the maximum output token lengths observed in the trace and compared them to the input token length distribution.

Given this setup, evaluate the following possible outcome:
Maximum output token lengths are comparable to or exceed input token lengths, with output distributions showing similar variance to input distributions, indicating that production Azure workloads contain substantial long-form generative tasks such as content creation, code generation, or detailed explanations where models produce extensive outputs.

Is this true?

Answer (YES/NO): NO